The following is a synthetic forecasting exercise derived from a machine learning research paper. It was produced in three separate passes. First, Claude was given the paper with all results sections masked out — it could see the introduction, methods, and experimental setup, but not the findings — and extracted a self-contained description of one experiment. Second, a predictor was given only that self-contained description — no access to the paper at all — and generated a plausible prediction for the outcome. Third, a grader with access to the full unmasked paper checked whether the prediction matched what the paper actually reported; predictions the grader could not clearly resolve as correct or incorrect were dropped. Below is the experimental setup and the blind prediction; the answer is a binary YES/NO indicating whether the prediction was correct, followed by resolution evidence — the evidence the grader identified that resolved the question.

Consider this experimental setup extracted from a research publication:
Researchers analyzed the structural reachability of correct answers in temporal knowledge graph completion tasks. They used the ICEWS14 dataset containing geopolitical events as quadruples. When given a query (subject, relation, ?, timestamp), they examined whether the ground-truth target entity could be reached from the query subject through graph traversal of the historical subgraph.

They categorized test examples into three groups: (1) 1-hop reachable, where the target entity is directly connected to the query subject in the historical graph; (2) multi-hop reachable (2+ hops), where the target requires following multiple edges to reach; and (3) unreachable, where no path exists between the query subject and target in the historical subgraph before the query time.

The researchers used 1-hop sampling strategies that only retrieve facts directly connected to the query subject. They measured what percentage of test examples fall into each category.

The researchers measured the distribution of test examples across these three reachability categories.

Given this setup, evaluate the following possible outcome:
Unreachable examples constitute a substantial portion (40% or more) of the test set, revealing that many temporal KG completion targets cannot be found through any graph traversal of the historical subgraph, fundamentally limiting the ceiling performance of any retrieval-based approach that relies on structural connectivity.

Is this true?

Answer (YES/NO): NO